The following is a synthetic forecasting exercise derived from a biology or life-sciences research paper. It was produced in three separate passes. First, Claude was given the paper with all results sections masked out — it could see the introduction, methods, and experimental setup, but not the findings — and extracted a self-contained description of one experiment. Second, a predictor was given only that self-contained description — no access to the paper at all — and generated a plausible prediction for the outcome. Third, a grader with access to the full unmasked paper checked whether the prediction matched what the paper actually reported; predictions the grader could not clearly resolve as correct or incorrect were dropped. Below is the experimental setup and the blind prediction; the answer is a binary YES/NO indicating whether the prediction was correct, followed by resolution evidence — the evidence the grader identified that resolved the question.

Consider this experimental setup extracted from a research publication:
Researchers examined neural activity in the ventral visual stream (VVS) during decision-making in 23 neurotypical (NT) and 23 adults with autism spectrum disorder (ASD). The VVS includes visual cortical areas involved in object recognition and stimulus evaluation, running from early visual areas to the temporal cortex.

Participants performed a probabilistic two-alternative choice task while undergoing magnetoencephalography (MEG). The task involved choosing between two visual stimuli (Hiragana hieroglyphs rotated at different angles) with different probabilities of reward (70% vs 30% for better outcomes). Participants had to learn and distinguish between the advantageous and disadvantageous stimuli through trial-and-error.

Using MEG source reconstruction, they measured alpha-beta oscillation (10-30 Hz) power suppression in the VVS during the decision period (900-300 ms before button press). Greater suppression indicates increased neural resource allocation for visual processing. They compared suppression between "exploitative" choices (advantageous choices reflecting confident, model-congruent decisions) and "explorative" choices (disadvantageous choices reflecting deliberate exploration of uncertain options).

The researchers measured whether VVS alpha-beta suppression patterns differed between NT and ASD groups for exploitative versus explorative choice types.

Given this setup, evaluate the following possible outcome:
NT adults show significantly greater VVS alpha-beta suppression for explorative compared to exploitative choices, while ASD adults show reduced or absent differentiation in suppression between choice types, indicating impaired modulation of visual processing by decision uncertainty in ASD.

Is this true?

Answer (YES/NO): YES